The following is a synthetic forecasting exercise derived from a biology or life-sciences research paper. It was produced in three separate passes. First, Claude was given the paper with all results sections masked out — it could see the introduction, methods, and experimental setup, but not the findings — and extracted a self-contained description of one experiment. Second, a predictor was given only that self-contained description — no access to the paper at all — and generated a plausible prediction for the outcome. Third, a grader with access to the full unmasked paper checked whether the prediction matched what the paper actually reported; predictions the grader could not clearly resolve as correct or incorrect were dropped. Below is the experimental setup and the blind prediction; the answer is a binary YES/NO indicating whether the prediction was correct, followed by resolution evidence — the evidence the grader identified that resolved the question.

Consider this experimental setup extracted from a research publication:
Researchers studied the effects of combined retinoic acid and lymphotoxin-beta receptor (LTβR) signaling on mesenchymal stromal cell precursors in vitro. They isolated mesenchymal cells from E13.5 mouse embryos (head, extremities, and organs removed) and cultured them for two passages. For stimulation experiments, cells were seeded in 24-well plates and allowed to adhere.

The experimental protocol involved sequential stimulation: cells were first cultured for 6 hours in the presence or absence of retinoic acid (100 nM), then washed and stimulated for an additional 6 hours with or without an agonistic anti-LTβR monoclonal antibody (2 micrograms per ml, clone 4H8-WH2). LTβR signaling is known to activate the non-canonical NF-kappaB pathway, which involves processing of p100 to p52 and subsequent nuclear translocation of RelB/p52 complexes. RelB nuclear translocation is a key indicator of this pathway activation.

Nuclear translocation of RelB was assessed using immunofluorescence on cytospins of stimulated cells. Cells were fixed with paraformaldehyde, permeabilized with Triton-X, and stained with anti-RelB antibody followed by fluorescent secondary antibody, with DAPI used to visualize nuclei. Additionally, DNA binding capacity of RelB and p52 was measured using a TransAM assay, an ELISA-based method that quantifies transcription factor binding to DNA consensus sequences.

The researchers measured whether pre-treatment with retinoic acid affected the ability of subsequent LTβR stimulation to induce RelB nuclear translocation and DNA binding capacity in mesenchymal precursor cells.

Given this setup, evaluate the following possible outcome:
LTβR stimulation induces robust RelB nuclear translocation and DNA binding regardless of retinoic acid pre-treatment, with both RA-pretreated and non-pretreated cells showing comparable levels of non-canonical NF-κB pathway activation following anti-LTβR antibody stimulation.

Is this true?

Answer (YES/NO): YES